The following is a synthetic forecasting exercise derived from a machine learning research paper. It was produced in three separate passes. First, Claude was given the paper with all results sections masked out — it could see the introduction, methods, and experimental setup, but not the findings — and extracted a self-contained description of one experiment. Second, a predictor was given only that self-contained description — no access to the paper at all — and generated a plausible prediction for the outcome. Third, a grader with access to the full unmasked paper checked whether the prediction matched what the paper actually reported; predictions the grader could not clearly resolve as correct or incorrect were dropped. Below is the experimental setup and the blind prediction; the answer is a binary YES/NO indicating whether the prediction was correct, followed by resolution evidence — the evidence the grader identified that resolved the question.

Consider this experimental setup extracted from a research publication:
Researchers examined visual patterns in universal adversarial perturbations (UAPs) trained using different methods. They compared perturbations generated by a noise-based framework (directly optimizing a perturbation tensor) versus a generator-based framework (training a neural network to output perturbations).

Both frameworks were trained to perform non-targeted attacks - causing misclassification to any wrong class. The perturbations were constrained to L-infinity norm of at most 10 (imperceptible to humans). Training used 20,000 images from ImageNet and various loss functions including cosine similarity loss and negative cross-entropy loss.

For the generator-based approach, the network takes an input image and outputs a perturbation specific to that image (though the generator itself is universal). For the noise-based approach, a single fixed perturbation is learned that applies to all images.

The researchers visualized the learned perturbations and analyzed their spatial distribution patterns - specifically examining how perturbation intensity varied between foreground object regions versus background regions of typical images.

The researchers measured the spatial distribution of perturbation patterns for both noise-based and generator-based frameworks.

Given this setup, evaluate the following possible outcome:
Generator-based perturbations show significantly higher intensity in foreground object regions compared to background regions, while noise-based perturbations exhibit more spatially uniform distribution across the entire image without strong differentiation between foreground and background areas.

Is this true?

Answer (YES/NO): NO